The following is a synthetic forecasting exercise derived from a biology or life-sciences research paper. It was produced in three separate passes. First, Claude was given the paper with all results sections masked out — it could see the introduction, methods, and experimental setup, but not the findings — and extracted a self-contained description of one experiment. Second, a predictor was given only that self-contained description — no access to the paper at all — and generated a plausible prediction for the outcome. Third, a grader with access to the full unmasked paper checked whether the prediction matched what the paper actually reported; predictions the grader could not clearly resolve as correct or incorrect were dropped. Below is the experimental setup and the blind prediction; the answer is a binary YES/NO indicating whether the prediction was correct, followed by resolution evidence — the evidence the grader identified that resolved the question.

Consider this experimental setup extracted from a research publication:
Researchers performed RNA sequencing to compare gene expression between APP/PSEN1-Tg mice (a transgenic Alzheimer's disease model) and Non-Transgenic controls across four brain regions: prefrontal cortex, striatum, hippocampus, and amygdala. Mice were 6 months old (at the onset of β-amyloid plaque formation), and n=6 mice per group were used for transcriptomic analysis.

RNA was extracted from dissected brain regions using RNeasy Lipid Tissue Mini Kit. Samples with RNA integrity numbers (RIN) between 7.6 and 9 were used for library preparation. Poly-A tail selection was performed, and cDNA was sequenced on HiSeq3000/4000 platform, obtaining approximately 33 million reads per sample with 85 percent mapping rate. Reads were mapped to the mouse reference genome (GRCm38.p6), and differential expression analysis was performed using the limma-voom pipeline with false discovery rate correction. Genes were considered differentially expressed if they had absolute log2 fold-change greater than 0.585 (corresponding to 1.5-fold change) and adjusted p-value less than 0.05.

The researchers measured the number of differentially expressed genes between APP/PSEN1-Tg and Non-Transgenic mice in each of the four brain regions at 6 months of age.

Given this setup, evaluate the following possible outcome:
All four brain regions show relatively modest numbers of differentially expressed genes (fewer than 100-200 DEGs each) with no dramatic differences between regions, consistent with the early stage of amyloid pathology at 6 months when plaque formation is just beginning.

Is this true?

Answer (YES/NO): YES